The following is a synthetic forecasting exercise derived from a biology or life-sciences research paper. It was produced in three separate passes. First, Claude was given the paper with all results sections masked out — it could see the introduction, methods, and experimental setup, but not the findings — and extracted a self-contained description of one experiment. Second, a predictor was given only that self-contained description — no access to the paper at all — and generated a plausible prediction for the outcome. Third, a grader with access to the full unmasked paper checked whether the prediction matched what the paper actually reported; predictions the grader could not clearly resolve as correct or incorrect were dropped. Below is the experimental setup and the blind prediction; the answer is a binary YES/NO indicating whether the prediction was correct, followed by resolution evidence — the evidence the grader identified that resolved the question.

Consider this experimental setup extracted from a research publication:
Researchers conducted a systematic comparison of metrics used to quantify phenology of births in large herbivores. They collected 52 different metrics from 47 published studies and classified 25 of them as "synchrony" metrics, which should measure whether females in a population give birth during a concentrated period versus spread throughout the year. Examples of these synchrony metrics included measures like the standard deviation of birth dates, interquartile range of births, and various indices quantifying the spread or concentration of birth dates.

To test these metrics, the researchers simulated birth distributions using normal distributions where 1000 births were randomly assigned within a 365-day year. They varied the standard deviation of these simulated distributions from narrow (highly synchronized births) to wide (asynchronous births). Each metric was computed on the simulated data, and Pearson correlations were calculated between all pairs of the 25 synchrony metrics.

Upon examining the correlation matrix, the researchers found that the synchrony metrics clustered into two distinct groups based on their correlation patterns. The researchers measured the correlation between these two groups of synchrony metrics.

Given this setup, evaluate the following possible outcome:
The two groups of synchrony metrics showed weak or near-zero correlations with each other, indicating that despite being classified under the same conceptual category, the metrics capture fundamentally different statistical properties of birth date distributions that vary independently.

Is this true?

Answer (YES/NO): NO